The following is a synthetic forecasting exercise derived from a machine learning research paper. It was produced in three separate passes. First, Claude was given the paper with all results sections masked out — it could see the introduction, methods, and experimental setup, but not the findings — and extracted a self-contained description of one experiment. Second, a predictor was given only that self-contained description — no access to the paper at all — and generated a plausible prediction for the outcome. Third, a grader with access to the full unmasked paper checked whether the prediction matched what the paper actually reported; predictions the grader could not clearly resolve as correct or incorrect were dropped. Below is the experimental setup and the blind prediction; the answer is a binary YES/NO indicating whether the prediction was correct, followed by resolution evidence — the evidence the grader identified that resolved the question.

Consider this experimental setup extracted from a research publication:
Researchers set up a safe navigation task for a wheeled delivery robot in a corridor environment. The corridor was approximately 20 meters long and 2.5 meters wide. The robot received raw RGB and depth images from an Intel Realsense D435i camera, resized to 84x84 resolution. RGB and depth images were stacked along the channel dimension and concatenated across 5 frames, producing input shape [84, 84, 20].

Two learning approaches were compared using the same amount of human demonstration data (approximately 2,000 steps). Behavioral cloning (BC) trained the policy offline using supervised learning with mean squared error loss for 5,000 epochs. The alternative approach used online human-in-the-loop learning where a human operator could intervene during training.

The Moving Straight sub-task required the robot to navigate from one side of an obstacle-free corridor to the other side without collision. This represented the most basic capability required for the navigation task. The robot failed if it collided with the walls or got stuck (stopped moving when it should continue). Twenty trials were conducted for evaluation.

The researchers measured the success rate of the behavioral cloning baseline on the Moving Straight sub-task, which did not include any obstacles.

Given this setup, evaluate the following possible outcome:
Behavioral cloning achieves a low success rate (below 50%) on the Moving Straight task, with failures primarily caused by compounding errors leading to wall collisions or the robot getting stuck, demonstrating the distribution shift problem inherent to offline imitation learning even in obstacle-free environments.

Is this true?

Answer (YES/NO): YES